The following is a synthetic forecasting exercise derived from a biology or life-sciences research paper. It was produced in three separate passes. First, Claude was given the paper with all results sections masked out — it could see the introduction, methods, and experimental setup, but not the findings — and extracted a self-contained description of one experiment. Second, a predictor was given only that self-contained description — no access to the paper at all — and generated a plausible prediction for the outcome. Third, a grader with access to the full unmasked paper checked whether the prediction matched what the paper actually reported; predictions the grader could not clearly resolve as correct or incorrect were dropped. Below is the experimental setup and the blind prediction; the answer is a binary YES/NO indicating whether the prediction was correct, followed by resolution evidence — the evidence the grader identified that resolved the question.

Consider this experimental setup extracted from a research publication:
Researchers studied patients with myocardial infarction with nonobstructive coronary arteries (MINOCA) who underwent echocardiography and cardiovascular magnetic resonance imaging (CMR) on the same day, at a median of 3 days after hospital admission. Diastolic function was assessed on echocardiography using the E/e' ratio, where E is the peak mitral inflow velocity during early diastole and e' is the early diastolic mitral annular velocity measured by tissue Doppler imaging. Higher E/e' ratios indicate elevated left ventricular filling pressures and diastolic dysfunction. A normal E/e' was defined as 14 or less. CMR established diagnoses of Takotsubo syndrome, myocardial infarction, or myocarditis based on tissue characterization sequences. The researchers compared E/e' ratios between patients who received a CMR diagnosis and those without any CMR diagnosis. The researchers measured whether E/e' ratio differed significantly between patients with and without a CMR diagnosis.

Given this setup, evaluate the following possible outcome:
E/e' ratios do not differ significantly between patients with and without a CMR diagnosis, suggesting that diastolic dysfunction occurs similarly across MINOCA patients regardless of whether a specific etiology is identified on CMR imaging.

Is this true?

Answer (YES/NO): YES